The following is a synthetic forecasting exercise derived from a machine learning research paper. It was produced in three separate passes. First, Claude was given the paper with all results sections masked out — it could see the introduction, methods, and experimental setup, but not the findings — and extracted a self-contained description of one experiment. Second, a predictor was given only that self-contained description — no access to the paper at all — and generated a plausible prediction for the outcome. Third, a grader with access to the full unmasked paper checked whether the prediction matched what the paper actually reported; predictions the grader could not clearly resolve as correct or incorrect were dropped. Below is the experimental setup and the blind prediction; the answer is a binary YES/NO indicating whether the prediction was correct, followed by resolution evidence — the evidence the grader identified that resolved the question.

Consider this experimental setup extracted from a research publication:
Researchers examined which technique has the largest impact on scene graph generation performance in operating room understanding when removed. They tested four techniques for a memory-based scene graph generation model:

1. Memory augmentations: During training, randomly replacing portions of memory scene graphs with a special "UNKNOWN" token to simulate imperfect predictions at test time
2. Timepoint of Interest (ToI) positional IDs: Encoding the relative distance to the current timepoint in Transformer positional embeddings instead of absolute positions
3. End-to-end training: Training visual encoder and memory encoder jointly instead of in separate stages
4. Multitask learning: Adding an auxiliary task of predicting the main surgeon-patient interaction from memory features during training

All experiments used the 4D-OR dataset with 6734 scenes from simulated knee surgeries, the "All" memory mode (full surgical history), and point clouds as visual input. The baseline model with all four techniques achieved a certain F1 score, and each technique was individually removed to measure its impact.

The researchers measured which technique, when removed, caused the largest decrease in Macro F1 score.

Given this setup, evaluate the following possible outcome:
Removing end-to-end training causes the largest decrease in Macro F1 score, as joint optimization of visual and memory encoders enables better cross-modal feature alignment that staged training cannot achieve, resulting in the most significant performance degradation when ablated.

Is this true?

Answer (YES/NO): NO